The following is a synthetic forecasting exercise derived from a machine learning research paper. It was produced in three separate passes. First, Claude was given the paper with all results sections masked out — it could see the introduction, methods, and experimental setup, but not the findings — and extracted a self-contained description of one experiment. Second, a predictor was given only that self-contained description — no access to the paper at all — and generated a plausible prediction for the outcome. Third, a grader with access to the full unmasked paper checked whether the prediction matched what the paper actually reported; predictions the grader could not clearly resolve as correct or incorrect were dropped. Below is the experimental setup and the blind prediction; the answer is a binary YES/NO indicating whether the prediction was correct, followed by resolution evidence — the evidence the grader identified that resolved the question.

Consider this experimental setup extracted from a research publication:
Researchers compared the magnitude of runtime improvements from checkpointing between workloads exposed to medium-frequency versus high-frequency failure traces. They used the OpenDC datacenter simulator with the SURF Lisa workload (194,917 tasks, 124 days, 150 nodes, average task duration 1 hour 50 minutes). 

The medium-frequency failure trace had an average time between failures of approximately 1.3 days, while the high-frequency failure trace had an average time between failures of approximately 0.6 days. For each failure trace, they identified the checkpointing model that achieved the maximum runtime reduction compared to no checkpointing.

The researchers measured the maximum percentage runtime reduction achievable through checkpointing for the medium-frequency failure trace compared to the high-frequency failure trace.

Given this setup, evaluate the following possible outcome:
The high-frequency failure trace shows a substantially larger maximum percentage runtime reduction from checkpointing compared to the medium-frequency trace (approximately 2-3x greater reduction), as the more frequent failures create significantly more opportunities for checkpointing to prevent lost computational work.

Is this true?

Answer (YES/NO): NO